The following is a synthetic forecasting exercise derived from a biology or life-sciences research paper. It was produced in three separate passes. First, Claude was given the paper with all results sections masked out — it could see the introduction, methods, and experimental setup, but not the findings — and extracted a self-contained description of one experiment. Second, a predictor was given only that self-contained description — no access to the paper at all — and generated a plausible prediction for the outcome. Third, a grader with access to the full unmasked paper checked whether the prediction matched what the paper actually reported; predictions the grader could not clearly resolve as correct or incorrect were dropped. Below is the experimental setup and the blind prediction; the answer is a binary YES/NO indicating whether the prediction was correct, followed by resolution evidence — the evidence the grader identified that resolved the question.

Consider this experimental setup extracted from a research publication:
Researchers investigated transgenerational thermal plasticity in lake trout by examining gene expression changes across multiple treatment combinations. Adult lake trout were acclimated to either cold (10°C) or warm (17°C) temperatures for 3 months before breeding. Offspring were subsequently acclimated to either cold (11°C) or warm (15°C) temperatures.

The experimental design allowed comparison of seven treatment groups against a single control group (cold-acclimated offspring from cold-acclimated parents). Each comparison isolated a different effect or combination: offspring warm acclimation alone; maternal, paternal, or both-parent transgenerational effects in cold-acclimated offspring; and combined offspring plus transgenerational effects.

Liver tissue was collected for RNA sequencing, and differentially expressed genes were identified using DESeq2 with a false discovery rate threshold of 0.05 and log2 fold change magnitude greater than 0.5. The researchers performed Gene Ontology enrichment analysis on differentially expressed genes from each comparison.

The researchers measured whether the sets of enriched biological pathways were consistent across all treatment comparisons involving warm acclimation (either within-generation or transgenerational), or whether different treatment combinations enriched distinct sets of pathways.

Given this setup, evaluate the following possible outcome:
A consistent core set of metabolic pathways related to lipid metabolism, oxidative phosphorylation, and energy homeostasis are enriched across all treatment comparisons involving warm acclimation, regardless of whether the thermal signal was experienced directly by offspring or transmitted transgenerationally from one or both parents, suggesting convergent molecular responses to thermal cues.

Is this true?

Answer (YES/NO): NO